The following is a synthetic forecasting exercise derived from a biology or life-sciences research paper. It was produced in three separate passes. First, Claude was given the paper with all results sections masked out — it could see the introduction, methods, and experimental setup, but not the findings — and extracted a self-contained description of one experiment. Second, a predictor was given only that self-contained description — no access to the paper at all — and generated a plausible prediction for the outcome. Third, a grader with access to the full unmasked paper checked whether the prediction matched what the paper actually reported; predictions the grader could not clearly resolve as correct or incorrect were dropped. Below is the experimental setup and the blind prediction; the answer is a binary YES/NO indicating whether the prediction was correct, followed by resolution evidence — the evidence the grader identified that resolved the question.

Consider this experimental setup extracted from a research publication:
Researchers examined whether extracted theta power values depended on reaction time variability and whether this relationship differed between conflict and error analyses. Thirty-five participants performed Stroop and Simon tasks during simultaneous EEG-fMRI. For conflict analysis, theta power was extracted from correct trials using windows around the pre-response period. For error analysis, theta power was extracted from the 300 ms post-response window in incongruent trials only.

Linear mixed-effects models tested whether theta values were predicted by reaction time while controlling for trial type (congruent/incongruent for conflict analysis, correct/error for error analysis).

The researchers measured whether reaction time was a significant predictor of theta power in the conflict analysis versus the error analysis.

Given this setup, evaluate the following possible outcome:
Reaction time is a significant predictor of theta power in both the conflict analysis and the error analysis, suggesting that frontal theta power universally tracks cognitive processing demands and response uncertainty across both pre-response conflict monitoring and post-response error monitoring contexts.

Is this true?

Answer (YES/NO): NO